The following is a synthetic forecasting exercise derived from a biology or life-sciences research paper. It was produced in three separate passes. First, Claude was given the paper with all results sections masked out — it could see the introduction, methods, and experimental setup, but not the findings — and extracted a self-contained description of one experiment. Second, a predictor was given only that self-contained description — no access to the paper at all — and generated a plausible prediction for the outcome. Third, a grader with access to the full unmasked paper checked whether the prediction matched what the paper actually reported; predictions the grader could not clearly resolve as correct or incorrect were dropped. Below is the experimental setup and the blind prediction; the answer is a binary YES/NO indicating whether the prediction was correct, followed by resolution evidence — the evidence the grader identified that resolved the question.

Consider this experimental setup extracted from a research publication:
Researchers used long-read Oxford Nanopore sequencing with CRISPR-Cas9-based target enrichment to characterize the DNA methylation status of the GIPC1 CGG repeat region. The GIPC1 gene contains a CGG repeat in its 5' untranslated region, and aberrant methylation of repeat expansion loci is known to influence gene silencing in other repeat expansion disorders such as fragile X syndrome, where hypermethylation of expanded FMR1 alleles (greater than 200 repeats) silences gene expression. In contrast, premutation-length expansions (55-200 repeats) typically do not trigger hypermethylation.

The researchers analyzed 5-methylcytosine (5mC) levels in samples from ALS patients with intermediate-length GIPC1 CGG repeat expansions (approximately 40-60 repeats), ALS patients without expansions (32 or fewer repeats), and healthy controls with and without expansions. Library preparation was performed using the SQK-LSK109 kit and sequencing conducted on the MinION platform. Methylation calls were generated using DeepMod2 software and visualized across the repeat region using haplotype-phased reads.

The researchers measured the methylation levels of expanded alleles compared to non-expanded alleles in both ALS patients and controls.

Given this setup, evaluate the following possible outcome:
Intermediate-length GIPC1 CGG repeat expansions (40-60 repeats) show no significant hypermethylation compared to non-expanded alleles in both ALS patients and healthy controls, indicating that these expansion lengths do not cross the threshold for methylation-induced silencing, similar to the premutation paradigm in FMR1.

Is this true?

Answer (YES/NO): YES